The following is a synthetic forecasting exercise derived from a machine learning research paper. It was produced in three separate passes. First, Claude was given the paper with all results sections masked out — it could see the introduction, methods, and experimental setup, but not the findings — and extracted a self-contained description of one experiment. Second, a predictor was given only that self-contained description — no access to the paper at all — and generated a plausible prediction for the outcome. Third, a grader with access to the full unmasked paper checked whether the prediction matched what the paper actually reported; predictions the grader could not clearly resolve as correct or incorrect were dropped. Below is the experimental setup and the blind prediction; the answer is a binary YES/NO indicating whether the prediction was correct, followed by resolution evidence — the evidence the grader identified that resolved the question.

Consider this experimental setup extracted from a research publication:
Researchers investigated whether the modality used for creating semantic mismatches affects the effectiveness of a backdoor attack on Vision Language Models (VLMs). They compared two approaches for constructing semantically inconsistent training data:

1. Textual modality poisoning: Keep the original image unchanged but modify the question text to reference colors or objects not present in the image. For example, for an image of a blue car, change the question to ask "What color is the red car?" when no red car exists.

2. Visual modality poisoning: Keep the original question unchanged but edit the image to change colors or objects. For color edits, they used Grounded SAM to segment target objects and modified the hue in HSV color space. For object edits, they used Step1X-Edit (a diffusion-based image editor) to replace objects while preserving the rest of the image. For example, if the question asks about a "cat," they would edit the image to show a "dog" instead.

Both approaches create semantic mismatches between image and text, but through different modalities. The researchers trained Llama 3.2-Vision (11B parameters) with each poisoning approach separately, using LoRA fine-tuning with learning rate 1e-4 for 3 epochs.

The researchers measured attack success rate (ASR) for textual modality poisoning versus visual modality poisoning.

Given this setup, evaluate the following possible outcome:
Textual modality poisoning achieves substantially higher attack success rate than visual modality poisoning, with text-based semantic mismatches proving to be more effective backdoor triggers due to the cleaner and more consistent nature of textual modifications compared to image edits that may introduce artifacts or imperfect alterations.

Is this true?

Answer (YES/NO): NO